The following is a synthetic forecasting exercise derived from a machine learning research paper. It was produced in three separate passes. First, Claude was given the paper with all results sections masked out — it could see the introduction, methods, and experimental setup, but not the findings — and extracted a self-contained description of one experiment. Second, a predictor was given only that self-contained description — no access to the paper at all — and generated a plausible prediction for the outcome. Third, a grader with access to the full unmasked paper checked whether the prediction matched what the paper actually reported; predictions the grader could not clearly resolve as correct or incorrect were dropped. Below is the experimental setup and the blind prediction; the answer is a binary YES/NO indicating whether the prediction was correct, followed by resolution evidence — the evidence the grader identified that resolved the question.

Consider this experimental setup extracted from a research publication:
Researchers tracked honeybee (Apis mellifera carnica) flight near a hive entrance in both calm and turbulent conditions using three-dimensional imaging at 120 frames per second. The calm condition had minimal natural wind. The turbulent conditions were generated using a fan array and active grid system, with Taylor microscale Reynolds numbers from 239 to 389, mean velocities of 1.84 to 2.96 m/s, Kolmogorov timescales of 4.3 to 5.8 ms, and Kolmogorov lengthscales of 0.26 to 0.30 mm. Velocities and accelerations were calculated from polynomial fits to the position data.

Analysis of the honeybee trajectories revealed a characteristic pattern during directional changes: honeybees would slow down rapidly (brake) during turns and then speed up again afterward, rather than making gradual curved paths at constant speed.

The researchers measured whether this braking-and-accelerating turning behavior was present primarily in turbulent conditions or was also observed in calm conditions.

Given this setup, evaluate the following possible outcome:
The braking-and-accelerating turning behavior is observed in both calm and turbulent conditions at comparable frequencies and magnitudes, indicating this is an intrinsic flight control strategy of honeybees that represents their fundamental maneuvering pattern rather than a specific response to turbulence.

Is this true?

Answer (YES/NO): NO